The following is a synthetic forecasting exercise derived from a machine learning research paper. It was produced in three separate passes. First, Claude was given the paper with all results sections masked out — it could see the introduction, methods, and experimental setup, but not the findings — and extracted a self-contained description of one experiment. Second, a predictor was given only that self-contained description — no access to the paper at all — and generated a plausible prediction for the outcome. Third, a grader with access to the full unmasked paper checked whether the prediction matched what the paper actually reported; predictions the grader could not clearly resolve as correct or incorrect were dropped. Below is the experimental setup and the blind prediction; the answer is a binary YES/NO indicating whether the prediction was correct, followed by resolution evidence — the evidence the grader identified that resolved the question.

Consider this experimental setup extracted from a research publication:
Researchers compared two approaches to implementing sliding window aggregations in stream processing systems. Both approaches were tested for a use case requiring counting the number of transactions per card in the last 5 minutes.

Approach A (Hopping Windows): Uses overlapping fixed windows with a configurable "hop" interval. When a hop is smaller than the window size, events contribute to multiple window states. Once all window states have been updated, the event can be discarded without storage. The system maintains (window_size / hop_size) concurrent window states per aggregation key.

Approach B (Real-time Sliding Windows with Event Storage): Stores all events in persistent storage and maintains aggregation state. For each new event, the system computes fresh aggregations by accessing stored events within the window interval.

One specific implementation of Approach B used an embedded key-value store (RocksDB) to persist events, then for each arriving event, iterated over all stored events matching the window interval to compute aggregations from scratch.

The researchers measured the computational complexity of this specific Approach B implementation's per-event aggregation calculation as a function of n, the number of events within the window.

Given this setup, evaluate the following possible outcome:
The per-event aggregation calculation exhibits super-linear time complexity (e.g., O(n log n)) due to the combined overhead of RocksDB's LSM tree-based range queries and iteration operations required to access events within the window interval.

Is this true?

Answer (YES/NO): NO